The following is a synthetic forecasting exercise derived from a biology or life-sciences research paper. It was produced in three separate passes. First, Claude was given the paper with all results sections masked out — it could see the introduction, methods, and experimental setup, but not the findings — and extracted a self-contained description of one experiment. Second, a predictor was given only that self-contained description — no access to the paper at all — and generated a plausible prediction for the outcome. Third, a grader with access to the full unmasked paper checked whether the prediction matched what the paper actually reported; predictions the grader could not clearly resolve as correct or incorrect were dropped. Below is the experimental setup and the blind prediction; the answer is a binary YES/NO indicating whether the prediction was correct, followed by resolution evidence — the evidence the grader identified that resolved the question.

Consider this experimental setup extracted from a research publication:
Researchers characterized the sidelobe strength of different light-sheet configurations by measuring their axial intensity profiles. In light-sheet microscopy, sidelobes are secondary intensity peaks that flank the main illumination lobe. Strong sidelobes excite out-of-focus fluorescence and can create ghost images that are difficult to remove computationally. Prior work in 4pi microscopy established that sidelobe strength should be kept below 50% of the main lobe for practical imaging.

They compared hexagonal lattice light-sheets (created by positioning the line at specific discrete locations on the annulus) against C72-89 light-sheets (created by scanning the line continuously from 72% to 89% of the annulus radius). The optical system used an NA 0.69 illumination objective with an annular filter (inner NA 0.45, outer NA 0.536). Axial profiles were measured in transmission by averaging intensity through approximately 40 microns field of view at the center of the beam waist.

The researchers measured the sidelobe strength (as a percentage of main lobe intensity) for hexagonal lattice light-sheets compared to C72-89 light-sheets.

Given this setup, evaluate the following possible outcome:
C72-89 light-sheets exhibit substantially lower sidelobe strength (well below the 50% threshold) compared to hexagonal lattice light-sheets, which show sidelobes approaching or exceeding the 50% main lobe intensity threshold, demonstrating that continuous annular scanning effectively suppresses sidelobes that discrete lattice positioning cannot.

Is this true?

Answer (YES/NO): YES